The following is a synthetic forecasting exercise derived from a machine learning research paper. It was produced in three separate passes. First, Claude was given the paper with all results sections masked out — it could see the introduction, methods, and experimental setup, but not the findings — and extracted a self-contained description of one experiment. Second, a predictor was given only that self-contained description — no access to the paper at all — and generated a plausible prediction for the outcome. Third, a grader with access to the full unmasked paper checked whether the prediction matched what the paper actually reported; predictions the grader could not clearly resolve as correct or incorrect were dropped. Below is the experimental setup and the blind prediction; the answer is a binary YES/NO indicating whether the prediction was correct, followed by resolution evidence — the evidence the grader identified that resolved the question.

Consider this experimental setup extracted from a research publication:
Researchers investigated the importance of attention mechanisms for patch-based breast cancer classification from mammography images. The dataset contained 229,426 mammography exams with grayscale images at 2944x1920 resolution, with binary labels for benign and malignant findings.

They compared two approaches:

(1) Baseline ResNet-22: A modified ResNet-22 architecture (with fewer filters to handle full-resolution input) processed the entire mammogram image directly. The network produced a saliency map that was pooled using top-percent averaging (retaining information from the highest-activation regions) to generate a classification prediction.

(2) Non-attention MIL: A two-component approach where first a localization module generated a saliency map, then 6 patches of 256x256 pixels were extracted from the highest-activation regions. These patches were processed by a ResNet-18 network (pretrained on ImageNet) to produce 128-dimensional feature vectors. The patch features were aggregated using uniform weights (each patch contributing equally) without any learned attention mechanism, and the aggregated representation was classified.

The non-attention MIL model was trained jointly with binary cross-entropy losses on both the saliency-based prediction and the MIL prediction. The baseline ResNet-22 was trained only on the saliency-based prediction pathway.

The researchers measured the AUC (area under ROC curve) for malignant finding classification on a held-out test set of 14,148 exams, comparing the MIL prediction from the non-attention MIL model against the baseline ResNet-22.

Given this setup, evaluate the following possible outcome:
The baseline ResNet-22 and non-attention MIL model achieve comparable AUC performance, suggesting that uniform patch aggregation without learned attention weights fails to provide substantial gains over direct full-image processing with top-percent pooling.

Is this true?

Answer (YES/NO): YES